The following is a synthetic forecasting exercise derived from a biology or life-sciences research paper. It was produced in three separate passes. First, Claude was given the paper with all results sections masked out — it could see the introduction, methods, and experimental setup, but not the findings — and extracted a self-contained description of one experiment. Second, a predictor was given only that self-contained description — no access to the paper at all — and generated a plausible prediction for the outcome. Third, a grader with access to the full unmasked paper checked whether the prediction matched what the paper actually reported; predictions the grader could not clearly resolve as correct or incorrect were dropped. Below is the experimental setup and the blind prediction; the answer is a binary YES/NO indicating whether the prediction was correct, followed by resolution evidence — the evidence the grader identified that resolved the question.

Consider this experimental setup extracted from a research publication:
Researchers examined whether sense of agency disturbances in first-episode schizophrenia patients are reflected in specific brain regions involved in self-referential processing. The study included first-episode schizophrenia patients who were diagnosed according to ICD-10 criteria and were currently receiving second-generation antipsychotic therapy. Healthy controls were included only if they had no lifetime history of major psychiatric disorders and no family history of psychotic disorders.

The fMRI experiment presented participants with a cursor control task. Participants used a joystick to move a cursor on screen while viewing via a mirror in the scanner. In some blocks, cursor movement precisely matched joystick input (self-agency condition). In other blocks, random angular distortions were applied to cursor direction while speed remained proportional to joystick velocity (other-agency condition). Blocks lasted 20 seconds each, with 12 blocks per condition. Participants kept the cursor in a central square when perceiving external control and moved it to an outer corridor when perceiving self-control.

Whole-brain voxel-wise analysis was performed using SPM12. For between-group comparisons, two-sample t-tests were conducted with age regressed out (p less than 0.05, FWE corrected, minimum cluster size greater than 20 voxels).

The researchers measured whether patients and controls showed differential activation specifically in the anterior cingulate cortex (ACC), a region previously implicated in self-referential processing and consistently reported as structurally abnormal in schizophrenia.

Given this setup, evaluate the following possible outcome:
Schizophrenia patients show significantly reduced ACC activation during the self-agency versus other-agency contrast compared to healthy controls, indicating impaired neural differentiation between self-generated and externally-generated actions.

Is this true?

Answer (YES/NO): YES